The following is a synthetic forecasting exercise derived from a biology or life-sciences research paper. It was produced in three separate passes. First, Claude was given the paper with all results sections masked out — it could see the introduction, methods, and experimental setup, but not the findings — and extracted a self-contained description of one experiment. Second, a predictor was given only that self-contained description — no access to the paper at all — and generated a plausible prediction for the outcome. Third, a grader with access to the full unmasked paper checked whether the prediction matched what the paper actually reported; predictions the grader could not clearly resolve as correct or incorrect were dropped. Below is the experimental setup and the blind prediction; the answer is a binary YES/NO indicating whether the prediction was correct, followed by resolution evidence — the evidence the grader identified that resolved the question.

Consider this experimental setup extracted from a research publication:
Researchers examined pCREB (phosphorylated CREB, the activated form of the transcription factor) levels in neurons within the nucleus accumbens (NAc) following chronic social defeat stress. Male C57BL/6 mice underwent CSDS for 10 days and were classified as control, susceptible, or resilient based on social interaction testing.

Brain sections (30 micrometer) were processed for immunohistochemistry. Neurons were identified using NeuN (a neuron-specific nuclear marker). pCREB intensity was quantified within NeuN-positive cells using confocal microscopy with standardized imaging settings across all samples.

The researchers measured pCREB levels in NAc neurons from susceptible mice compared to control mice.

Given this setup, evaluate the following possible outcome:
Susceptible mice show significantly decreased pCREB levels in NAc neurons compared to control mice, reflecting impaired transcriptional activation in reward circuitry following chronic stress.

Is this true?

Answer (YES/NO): NO